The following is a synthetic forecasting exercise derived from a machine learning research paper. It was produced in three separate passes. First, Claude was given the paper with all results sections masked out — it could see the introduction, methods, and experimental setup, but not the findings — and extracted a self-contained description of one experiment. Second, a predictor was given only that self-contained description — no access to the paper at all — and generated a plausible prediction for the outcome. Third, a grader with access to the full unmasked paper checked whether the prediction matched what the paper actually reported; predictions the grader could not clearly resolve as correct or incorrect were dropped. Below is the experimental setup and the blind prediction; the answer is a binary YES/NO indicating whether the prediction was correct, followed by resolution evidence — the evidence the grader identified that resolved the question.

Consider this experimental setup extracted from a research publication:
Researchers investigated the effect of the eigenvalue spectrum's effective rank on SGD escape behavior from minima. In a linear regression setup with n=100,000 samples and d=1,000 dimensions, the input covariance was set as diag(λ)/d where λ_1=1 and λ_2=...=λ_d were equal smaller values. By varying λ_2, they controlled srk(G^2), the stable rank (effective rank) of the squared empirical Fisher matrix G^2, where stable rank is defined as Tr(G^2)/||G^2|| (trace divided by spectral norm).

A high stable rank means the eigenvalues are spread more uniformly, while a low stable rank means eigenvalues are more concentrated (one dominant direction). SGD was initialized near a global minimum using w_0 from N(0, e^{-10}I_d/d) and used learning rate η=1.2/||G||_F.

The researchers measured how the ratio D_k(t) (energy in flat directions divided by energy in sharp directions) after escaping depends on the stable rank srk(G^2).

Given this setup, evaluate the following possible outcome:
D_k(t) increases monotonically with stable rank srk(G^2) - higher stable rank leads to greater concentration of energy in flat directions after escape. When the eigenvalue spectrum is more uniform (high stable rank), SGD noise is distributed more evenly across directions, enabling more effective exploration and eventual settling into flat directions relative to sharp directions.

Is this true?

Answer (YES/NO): YES